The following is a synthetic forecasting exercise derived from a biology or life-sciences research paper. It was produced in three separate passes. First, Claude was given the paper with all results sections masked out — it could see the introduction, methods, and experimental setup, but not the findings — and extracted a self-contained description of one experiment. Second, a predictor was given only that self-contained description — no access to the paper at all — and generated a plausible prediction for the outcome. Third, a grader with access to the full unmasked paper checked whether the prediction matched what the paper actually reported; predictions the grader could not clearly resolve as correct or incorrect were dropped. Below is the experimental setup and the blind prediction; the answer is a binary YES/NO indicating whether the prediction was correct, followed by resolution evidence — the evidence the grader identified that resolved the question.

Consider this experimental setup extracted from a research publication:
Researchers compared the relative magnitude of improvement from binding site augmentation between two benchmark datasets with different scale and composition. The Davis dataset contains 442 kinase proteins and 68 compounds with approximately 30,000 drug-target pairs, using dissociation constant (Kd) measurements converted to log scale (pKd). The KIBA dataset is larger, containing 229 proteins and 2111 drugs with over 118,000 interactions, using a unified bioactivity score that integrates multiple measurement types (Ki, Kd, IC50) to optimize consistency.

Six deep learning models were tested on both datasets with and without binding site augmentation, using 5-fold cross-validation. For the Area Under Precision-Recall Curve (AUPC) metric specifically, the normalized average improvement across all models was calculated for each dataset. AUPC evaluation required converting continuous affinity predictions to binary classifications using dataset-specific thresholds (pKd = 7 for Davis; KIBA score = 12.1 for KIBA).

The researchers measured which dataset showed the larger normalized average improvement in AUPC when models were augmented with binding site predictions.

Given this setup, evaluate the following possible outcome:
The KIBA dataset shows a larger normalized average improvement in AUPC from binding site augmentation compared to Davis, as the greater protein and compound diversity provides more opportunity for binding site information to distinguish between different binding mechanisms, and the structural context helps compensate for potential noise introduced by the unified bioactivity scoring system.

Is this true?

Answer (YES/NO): YES